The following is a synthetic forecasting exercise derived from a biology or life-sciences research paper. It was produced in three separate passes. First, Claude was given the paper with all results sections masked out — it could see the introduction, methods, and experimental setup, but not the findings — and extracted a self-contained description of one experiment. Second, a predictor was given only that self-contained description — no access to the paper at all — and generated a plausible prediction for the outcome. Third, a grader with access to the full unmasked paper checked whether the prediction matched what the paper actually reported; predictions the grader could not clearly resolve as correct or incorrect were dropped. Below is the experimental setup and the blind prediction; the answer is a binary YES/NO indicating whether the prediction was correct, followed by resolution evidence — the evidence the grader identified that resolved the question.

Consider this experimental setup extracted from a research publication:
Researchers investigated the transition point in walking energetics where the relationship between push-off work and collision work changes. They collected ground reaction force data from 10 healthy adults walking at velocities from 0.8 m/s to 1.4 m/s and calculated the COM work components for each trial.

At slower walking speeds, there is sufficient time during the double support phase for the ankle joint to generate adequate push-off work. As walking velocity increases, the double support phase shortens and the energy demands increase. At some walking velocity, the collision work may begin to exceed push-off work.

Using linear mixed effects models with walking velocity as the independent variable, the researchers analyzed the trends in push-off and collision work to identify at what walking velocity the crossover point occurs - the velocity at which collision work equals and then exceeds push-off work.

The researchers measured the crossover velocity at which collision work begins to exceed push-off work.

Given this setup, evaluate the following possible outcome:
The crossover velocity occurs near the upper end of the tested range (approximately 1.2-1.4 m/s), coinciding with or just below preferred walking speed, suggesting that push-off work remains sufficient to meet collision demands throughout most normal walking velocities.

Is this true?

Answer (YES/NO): YES